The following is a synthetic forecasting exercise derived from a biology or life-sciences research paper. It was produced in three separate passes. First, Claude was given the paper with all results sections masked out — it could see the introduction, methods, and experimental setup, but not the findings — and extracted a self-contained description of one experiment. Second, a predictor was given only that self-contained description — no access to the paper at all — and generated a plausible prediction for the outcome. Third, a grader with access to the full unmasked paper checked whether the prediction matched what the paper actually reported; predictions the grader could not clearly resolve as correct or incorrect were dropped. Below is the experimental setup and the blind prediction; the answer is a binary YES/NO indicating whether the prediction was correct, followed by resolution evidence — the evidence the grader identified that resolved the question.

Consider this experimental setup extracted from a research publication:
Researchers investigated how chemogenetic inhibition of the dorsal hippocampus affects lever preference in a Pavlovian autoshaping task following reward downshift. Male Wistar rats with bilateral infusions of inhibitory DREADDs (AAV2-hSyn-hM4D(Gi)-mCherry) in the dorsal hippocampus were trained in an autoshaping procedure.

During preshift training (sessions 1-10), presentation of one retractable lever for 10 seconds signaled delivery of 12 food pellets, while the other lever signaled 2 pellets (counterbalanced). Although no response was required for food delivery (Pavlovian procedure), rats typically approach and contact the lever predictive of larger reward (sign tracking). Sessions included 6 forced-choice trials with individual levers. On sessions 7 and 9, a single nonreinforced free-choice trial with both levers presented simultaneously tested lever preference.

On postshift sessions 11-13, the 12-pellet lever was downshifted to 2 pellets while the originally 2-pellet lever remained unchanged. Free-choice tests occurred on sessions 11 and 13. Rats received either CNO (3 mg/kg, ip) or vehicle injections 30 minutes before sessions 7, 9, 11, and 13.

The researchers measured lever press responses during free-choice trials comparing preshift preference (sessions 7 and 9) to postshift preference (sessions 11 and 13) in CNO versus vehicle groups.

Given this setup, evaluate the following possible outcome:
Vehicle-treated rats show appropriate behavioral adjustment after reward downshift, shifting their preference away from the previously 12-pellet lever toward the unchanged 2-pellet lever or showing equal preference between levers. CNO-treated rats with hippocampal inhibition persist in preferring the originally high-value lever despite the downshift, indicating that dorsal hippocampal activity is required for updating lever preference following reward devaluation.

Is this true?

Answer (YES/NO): YES